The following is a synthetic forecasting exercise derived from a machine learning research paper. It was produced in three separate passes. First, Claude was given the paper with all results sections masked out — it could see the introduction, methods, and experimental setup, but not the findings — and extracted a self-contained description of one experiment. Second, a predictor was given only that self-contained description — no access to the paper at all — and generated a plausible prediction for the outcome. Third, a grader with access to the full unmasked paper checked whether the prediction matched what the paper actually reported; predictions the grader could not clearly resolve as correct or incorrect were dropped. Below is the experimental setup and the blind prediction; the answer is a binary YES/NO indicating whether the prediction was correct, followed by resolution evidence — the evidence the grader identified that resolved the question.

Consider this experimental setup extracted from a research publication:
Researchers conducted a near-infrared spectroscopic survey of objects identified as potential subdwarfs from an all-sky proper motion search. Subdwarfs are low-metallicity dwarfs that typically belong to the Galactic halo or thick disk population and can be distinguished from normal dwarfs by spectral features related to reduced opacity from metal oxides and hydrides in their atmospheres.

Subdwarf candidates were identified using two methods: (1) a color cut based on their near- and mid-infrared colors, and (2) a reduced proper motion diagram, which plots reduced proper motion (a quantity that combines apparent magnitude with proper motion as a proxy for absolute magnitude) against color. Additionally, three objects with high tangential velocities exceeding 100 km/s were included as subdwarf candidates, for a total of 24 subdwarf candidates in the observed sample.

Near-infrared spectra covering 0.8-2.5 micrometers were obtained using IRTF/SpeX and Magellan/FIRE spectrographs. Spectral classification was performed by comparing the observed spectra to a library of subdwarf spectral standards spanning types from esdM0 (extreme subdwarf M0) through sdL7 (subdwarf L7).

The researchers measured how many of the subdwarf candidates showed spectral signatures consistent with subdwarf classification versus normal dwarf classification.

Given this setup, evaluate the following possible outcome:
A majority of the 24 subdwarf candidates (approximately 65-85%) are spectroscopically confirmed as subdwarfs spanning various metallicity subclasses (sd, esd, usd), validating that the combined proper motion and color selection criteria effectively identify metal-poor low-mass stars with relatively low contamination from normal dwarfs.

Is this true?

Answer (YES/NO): NO